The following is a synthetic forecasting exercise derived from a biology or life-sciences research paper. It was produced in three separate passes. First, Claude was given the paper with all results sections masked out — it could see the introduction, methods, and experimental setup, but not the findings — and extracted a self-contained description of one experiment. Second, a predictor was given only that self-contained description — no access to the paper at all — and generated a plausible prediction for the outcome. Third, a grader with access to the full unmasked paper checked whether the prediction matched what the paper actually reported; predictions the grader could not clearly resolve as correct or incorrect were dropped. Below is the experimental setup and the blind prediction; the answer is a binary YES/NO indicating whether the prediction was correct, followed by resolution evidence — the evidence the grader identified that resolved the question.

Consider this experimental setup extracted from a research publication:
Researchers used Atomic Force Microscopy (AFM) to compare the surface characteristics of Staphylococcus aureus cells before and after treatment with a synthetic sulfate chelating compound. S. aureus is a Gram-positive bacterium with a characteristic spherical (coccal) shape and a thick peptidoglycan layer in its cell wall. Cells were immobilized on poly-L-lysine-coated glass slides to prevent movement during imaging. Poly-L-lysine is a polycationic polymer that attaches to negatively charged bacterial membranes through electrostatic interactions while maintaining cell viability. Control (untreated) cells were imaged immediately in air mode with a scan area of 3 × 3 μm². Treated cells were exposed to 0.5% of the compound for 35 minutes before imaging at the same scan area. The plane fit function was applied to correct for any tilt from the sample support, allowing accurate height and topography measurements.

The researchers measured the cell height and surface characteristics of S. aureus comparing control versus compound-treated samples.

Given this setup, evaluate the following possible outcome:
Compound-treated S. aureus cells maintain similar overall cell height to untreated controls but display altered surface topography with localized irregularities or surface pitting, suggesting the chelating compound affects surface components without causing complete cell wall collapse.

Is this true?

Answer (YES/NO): NO